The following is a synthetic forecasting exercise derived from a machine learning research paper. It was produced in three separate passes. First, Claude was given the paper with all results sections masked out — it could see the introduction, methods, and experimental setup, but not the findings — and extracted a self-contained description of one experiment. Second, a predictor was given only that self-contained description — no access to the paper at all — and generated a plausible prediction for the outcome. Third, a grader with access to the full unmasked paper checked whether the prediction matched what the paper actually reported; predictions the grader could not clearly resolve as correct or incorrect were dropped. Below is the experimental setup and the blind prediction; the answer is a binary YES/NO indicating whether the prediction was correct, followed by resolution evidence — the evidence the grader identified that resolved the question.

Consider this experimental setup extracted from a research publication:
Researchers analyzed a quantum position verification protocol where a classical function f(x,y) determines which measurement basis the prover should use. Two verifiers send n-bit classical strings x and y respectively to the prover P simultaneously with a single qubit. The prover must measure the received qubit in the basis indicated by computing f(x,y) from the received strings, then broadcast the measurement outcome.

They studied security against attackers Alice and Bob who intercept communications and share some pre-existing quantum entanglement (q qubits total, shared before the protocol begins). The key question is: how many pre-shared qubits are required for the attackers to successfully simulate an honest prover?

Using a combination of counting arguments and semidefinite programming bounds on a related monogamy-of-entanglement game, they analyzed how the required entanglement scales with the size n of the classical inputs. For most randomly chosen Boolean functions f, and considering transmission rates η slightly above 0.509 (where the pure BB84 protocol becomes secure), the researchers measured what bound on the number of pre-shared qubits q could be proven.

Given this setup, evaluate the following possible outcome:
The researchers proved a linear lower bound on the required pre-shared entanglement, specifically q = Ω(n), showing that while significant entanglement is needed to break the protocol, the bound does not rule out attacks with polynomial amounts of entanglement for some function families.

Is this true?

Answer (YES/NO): YES